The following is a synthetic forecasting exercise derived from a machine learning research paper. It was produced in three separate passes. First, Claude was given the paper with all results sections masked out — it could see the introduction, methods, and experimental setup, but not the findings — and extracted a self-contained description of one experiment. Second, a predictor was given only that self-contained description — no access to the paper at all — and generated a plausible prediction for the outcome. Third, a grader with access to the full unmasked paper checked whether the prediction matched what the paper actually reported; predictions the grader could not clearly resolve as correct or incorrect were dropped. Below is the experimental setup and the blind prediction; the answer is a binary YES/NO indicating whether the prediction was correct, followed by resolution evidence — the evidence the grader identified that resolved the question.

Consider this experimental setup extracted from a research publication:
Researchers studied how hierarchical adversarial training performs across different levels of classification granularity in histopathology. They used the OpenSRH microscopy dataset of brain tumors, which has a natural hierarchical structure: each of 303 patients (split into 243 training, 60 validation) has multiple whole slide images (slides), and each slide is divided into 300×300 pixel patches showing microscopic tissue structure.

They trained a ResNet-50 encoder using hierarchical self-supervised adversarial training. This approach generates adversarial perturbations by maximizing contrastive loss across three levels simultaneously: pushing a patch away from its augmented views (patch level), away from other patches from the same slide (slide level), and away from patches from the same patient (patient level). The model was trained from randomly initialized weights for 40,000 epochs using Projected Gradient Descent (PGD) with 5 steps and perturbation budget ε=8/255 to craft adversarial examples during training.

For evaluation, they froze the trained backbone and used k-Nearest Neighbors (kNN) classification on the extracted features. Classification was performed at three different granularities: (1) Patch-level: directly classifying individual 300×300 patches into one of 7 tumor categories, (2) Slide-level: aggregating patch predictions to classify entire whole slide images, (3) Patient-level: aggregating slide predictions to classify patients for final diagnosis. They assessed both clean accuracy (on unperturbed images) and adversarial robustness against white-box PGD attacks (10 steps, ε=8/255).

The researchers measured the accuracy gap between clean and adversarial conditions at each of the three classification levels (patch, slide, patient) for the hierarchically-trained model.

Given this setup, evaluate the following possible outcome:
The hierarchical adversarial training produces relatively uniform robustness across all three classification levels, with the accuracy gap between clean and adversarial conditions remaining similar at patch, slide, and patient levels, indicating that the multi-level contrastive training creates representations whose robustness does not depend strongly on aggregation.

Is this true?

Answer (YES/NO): NO